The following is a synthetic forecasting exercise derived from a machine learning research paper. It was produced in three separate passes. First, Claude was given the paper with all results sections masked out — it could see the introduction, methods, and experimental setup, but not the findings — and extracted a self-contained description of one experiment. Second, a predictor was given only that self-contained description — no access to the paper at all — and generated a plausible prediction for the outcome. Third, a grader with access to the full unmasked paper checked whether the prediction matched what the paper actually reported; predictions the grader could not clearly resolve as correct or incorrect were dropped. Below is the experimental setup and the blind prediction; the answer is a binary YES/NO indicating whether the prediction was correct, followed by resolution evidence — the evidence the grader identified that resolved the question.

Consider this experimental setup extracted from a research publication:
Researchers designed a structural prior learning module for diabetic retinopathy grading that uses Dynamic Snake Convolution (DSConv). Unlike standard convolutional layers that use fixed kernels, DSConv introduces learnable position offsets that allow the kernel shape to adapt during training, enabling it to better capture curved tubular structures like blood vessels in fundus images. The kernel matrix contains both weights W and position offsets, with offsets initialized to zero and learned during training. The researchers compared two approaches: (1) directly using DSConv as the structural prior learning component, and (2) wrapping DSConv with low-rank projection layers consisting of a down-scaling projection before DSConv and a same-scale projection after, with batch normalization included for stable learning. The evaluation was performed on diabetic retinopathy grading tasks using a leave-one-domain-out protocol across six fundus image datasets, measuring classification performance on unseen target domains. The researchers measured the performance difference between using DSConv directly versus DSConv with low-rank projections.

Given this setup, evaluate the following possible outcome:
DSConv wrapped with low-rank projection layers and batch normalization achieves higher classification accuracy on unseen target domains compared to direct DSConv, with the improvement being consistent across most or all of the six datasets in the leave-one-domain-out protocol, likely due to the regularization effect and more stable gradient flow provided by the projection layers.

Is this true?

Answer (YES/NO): YES